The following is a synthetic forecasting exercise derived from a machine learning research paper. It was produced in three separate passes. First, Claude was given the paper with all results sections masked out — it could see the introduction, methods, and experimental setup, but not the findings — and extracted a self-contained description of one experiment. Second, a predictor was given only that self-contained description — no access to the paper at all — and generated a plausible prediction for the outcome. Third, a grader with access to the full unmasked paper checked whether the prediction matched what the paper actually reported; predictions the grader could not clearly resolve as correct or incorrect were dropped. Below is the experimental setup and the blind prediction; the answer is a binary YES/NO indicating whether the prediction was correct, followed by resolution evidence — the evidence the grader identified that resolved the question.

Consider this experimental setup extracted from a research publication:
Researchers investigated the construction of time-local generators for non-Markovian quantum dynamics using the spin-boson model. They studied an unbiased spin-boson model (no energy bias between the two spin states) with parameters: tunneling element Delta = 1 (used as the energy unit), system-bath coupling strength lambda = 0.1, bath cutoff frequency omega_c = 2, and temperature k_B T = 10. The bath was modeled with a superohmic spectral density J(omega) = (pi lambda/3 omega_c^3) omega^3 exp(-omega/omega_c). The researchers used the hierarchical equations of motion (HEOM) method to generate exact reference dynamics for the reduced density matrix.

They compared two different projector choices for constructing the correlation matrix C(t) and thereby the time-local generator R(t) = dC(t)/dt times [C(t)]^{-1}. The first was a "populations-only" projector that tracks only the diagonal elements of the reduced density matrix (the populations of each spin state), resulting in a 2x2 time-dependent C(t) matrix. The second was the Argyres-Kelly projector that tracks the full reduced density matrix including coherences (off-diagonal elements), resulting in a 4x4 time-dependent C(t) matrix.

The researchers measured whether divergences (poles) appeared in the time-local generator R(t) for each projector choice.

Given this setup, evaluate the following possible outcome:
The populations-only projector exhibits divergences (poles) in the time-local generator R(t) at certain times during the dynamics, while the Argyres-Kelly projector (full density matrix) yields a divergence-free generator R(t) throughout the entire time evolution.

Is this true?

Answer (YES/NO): NO